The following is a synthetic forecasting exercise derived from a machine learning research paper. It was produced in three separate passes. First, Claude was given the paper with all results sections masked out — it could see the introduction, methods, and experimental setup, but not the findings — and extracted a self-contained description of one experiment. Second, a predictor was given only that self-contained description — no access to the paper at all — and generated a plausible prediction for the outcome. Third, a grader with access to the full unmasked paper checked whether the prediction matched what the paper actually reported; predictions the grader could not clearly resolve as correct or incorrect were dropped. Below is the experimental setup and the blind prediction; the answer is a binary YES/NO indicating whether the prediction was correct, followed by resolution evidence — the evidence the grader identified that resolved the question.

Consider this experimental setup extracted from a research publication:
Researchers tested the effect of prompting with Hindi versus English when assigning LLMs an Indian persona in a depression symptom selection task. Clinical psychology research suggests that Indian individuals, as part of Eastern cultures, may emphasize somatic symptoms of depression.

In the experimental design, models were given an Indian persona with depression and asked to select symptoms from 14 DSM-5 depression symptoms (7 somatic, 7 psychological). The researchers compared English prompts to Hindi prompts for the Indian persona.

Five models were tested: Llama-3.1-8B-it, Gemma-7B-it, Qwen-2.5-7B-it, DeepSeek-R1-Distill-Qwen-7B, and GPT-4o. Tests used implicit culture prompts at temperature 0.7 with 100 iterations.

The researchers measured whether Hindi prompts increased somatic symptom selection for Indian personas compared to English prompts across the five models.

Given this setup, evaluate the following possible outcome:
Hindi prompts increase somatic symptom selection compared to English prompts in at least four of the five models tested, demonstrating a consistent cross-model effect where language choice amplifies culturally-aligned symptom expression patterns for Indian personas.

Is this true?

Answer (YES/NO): NO